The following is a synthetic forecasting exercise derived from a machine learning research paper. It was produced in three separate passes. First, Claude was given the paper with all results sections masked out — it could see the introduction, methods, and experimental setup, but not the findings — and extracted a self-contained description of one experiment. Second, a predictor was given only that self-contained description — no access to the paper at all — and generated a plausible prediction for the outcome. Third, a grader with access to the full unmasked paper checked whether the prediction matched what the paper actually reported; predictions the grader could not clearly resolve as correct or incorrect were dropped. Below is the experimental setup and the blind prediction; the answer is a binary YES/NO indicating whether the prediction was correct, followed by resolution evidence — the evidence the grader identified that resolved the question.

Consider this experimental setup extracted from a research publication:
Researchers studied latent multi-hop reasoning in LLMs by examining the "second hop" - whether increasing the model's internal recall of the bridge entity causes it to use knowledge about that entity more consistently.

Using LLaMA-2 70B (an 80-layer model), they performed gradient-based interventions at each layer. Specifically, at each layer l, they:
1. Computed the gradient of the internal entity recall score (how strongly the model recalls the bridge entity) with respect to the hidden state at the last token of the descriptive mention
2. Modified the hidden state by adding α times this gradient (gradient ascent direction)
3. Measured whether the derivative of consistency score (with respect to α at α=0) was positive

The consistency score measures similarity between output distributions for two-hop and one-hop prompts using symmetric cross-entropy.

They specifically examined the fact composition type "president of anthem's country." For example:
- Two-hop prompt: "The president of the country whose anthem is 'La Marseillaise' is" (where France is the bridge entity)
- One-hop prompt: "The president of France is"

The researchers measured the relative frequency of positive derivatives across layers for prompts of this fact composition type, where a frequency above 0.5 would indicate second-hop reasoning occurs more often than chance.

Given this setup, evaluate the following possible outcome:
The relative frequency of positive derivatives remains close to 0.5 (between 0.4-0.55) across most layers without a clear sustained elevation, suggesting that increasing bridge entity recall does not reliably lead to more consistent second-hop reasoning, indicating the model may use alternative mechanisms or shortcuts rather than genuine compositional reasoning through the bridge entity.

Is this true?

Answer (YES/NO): NO